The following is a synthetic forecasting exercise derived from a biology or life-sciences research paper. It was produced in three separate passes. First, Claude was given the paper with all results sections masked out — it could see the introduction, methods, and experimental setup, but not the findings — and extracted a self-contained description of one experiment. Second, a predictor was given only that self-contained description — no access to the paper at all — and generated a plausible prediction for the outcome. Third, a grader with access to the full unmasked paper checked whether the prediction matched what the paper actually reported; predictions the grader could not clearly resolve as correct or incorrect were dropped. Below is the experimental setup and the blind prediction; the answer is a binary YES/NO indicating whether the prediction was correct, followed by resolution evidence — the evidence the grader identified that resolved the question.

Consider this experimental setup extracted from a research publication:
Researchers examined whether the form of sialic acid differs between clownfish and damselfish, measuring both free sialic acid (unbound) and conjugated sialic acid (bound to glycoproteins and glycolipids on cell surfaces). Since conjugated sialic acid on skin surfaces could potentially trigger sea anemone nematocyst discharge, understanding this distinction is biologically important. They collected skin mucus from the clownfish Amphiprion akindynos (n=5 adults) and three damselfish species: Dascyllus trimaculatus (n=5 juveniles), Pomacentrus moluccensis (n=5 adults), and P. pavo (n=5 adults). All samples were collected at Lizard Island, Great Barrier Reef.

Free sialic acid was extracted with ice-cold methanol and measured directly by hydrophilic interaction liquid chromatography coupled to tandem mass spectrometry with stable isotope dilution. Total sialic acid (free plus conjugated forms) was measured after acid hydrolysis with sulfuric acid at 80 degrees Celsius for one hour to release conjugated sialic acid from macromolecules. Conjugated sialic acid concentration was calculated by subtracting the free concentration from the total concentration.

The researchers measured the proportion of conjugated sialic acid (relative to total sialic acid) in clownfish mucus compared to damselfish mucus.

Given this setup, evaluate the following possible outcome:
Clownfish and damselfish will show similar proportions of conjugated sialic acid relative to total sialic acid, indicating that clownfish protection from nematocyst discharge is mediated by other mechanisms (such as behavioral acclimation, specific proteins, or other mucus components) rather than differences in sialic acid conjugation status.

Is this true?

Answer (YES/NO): YES